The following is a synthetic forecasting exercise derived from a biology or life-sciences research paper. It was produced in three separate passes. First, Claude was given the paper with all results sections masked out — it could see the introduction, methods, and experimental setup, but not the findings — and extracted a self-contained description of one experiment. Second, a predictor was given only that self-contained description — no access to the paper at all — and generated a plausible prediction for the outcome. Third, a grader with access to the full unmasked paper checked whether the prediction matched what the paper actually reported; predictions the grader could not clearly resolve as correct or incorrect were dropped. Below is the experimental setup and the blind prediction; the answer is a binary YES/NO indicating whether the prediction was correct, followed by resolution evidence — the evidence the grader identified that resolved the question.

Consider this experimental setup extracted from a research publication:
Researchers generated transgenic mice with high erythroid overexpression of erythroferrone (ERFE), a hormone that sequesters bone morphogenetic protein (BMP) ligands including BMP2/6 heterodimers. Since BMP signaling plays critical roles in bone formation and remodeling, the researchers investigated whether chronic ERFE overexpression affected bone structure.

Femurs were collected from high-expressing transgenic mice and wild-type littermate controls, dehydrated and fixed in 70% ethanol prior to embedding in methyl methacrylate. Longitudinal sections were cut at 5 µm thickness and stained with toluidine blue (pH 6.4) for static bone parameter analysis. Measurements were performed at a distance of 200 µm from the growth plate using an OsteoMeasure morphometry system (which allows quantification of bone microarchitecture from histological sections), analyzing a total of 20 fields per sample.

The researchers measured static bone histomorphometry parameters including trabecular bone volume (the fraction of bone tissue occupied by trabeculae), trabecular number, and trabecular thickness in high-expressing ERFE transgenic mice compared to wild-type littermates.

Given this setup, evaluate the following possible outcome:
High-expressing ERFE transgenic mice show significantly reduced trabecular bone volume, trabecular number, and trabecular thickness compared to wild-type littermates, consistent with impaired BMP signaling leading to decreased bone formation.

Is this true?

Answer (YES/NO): NO